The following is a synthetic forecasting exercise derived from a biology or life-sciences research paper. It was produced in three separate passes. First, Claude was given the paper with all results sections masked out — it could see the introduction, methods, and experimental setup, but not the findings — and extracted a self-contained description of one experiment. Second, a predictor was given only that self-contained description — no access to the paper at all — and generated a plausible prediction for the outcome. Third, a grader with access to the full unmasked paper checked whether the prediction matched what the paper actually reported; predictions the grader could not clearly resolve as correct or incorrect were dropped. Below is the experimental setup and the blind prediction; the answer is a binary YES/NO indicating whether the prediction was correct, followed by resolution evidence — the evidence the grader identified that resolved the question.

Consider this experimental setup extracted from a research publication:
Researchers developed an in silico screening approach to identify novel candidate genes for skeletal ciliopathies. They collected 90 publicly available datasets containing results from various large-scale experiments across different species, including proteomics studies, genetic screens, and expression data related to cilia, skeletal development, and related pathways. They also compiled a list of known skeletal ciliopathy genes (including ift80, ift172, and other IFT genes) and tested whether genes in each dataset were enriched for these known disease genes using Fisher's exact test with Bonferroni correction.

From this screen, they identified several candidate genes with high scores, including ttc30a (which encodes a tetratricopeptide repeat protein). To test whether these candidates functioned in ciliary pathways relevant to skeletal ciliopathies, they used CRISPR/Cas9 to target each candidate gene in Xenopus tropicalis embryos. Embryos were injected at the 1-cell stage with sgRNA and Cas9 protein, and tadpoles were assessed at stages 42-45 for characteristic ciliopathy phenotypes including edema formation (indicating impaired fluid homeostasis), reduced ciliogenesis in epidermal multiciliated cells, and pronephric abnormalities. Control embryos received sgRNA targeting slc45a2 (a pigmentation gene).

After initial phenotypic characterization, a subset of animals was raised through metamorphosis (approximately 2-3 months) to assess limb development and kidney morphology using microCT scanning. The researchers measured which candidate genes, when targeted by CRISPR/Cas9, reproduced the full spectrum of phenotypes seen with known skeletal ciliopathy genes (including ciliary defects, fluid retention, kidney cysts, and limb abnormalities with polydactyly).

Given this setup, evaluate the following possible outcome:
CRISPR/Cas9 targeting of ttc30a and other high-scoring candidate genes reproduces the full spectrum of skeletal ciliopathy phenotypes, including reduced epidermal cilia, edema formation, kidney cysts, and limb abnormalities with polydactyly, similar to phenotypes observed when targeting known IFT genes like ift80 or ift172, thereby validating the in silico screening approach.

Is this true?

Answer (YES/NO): NO